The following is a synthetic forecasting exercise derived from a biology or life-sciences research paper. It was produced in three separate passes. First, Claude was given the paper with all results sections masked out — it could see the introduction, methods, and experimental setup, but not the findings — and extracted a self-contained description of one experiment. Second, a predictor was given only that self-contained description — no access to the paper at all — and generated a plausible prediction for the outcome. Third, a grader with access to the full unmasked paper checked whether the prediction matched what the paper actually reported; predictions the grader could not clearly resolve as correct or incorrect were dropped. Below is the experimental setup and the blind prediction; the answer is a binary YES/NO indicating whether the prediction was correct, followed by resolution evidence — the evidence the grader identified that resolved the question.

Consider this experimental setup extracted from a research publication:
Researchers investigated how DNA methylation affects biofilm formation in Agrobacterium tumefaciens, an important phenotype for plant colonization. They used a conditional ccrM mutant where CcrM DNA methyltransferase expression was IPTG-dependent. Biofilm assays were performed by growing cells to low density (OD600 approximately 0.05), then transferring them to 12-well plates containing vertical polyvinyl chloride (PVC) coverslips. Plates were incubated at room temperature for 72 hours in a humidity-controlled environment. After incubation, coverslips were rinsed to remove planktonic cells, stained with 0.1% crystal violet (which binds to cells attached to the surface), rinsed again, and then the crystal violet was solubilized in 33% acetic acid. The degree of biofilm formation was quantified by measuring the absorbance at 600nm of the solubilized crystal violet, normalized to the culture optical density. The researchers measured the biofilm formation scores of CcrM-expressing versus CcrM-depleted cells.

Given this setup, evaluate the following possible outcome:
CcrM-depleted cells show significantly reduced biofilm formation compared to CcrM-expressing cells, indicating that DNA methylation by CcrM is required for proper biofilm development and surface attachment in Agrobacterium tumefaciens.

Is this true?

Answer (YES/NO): YES